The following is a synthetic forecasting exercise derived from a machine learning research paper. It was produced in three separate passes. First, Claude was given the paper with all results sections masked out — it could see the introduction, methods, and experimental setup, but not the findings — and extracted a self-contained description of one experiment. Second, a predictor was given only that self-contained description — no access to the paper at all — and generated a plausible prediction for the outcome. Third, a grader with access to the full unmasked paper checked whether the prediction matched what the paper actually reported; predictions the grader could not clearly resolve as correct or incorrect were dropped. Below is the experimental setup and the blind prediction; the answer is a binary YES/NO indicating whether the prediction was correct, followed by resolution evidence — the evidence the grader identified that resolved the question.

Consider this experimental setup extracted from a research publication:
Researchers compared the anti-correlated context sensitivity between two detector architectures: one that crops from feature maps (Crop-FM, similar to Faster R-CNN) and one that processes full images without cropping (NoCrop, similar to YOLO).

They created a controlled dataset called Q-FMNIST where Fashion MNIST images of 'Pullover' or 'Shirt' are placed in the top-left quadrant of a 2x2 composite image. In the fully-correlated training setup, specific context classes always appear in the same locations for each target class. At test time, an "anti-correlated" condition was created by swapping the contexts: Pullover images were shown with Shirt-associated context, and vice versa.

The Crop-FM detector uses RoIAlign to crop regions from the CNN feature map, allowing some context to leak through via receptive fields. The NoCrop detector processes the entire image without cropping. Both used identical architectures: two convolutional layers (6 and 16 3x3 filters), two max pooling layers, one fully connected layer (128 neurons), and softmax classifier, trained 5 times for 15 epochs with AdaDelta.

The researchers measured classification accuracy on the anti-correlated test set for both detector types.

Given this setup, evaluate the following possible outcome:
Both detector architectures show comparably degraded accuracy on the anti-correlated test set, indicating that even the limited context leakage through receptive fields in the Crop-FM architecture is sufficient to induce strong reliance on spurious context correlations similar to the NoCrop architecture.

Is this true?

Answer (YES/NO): YES